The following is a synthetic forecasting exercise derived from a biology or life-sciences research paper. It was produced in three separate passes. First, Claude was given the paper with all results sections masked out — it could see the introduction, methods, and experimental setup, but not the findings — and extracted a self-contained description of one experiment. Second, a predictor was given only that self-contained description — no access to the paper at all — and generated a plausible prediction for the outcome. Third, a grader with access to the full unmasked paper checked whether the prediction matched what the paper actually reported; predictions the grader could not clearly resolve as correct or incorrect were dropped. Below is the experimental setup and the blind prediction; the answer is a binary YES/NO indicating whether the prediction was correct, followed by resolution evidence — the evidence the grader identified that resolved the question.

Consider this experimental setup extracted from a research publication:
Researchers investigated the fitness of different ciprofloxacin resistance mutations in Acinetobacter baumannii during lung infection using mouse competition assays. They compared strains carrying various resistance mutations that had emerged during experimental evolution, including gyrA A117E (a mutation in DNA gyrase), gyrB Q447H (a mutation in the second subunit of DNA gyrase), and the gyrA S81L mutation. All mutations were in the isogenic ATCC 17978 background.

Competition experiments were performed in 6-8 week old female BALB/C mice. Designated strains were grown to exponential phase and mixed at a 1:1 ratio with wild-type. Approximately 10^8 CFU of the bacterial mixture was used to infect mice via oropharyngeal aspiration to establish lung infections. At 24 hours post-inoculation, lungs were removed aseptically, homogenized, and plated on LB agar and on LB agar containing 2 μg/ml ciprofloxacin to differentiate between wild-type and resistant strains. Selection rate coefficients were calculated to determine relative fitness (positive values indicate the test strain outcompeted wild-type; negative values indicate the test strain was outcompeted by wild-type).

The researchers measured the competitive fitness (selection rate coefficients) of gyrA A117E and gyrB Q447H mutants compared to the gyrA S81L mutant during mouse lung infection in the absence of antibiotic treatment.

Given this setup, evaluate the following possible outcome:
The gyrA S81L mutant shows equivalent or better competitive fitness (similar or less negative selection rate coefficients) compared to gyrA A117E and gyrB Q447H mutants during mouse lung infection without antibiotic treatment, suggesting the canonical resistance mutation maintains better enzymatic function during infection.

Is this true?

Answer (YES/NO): YES